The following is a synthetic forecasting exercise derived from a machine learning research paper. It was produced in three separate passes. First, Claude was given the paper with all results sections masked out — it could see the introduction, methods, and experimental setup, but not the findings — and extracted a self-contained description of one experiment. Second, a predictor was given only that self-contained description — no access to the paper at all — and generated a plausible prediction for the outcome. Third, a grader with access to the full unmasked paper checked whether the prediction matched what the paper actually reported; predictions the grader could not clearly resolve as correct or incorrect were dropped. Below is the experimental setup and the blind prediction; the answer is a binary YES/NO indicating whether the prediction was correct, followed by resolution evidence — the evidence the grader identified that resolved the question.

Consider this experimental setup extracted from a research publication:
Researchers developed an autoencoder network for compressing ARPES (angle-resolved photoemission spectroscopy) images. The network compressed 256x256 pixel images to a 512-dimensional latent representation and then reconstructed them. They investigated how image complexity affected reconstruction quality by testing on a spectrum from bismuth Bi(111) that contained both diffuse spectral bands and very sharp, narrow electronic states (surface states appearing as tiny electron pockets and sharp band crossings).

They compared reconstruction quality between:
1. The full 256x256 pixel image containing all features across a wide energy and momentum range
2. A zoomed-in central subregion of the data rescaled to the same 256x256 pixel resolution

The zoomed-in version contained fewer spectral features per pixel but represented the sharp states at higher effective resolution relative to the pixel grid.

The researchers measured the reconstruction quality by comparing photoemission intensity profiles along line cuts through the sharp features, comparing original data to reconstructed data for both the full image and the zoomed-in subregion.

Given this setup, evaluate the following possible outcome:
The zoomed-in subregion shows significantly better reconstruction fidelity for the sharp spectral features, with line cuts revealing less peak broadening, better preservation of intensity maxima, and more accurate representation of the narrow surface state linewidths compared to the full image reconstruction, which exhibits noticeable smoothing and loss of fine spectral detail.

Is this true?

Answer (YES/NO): YES